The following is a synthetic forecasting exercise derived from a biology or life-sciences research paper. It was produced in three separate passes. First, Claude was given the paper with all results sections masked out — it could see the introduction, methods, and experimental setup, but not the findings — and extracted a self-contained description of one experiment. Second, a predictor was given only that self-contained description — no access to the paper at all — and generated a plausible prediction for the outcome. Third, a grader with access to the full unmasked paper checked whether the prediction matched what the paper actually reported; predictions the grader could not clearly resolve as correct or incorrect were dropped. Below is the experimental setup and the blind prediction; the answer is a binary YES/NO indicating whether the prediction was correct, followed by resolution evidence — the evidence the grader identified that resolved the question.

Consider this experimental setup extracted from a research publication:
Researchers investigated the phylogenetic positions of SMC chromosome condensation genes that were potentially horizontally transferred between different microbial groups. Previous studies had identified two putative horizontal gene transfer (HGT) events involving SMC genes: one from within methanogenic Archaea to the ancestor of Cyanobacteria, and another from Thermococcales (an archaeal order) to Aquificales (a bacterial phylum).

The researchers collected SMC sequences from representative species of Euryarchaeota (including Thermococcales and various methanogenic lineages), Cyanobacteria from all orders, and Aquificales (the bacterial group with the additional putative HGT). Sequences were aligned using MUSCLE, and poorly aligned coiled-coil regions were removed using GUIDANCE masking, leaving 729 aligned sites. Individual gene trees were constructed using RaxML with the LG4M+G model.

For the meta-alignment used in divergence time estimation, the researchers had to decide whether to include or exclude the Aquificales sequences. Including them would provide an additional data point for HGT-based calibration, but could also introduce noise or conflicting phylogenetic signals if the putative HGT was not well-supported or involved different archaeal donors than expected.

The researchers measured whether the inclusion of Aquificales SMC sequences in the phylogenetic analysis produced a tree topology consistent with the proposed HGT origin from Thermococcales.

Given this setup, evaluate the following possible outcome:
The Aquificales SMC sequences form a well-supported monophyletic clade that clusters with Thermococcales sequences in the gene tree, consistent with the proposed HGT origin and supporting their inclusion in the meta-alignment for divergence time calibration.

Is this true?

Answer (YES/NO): NO